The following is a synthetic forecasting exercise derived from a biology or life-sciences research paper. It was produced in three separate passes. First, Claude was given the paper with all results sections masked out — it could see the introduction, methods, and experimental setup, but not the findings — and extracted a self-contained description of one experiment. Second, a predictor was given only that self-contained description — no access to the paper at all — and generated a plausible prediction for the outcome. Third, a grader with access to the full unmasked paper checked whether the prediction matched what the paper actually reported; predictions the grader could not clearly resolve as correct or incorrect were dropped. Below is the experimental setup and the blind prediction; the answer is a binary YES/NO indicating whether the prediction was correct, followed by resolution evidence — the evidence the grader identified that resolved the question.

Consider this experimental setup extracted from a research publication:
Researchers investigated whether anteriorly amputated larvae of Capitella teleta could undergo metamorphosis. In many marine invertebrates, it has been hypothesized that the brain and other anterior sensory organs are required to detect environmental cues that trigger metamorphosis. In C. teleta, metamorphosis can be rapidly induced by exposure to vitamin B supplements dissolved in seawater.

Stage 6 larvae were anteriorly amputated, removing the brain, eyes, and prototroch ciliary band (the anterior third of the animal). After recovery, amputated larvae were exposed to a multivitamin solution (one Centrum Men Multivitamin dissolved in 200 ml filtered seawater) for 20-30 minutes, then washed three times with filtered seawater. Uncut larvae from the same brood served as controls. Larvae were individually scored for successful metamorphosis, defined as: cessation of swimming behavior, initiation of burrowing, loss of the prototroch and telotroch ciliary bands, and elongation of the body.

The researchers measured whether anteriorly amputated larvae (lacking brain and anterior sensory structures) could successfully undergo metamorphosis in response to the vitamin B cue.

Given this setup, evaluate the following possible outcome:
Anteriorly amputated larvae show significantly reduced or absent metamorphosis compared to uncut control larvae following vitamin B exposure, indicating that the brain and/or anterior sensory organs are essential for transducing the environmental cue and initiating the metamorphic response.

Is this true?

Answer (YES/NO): NO